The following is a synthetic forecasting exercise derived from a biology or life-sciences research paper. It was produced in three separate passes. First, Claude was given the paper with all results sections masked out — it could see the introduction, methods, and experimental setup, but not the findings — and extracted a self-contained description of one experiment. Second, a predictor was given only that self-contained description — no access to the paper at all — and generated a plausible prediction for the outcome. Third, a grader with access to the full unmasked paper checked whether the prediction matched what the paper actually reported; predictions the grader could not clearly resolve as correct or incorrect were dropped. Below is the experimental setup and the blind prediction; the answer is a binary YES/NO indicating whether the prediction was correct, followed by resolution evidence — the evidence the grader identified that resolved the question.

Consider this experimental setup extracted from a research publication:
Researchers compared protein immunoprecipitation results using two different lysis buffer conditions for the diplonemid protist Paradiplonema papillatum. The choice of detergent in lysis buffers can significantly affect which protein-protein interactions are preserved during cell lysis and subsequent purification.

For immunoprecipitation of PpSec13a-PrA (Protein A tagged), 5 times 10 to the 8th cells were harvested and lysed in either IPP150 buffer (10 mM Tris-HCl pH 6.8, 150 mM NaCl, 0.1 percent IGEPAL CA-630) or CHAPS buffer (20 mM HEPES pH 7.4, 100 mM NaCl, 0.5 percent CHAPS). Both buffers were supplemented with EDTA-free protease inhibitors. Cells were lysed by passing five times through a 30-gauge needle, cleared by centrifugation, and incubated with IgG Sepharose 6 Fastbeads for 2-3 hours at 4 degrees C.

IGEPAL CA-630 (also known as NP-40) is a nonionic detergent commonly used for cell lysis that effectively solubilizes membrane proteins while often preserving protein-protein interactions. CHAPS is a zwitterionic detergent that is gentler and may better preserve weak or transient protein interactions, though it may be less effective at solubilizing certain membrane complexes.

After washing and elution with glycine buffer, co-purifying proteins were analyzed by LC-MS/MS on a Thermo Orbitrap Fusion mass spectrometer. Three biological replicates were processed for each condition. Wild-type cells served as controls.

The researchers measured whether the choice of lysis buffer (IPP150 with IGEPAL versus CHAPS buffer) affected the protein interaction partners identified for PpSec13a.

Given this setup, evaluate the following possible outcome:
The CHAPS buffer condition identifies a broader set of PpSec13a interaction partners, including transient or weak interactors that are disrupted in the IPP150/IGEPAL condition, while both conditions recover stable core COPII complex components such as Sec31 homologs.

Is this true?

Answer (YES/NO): NO